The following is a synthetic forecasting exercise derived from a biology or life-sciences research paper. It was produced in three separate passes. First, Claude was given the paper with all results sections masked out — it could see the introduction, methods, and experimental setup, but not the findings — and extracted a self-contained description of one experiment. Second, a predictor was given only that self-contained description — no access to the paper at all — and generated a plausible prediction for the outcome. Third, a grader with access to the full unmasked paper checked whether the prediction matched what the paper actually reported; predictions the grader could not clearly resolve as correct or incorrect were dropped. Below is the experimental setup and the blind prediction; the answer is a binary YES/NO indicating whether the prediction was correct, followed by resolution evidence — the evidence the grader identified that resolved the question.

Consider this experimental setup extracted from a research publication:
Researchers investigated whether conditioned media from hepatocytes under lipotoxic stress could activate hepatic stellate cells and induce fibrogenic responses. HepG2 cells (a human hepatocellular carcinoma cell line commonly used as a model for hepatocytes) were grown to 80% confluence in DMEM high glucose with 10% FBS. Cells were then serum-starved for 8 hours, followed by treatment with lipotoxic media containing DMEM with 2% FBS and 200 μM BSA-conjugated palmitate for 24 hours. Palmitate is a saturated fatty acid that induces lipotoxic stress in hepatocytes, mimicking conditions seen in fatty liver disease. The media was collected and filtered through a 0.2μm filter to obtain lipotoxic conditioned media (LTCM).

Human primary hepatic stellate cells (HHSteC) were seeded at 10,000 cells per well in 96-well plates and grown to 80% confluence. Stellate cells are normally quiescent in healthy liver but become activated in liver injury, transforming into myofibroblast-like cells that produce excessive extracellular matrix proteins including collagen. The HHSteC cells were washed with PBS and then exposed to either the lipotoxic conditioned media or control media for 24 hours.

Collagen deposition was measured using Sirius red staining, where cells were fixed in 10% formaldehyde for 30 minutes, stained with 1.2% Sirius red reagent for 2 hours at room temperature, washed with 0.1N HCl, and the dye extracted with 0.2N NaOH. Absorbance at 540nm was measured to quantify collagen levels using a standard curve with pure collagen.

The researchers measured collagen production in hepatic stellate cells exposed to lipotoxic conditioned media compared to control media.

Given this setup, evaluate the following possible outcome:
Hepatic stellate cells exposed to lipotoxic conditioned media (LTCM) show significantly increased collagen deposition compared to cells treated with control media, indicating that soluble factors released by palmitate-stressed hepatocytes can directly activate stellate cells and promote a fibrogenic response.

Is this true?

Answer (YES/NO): YES